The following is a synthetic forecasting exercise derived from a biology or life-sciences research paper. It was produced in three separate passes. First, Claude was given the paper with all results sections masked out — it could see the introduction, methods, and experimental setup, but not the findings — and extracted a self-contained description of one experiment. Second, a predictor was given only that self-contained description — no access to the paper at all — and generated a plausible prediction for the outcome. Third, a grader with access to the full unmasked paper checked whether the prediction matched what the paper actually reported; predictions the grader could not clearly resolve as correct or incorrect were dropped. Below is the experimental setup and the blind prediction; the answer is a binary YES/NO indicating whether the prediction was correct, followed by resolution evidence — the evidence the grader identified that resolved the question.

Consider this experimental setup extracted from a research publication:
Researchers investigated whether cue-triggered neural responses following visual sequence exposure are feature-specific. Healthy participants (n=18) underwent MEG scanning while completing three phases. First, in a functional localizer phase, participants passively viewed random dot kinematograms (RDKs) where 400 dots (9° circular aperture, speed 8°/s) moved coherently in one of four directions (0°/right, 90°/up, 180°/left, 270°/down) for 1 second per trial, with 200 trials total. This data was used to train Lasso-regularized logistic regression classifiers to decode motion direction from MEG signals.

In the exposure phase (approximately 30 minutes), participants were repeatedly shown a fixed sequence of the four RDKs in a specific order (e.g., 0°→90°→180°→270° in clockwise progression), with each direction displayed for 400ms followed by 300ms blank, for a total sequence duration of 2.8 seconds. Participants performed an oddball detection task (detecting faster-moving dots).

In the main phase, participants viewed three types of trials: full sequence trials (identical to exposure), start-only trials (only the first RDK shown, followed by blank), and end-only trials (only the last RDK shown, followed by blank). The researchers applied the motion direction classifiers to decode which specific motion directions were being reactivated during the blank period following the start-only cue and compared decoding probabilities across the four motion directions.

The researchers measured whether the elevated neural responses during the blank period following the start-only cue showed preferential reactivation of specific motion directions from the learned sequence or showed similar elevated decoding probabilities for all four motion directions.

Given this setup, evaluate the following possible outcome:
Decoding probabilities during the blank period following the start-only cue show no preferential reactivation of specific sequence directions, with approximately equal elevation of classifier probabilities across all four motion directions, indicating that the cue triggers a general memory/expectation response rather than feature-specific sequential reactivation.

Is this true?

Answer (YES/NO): YES